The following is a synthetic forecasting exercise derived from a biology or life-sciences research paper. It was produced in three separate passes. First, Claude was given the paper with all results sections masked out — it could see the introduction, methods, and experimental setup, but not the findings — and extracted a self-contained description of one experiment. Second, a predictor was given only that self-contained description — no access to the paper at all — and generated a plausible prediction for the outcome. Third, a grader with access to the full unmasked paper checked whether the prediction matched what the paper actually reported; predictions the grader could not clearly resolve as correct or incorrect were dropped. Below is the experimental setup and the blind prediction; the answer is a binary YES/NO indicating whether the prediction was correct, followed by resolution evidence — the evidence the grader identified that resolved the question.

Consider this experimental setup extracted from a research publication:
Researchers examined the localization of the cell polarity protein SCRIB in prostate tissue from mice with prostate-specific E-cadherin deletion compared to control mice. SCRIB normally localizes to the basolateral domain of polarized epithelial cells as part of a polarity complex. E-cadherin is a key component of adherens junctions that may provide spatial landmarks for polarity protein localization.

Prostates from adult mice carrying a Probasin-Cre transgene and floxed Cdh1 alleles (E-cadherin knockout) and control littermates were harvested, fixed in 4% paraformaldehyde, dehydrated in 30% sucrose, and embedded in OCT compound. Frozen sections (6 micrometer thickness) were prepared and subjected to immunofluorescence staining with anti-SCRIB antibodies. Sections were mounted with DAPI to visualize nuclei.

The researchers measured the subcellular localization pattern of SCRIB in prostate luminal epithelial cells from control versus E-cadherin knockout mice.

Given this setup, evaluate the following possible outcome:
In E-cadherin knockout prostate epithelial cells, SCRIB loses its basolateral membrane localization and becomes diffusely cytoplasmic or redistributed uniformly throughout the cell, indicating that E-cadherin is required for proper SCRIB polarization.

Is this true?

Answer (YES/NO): YES